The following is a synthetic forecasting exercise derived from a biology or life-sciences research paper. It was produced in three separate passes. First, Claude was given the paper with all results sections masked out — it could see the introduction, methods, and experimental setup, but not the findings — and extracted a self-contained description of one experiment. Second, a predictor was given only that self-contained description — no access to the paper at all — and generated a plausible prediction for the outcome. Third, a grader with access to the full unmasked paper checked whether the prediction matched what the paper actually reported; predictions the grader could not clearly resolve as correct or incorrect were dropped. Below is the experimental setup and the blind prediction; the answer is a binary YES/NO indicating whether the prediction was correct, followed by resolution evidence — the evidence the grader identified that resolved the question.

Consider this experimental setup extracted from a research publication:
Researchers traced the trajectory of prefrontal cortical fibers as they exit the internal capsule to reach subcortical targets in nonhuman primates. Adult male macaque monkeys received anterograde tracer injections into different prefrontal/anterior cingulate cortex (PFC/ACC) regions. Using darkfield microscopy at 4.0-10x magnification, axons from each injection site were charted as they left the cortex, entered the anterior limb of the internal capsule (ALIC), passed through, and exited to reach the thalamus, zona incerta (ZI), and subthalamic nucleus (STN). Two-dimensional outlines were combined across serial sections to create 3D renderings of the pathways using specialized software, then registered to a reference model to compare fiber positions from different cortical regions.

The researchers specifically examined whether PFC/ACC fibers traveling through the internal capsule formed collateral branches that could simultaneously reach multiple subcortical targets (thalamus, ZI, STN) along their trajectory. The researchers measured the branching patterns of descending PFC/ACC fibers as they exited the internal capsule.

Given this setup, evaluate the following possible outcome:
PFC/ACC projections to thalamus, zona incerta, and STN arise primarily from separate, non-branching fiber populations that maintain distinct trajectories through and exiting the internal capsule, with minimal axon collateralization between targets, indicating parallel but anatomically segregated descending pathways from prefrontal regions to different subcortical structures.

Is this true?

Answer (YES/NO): NO